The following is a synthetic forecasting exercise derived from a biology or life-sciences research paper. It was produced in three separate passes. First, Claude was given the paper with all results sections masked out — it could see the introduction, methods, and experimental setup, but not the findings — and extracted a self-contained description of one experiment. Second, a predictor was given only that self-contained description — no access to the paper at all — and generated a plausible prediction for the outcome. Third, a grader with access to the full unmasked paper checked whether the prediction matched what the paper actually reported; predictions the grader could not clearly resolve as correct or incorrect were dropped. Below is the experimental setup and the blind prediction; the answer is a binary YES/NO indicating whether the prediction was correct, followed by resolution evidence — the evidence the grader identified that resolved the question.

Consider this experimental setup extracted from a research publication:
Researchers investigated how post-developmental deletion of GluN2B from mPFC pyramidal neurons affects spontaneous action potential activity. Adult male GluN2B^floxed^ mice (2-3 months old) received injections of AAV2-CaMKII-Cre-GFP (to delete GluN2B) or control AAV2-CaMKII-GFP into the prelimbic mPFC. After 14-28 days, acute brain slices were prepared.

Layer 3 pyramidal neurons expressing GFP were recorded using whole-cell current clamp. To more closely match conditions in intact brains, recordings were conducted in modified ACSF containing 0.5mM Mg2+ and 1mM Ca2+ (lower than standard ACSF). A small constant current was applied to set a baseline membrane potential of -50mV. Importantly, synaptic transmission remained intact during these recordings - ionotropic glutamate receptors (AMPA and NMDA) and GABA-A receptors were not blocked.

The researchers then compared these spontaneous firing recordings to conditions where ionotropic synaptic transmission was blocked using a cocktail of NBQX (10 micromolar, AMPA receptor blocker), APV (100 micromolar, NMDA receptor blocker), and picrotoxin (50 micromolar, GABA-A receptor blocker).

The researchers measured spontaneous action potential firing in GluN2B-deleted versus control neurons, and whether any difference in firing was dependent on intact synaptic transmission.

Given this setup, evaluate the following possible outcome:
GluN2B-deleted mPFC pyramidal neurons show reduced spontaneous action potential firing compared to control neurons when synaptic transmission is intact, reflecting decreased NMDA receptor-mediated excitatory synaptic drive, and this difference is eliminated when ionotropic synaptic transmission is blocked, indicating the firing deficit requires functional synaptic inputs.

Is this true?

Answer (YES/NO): NO